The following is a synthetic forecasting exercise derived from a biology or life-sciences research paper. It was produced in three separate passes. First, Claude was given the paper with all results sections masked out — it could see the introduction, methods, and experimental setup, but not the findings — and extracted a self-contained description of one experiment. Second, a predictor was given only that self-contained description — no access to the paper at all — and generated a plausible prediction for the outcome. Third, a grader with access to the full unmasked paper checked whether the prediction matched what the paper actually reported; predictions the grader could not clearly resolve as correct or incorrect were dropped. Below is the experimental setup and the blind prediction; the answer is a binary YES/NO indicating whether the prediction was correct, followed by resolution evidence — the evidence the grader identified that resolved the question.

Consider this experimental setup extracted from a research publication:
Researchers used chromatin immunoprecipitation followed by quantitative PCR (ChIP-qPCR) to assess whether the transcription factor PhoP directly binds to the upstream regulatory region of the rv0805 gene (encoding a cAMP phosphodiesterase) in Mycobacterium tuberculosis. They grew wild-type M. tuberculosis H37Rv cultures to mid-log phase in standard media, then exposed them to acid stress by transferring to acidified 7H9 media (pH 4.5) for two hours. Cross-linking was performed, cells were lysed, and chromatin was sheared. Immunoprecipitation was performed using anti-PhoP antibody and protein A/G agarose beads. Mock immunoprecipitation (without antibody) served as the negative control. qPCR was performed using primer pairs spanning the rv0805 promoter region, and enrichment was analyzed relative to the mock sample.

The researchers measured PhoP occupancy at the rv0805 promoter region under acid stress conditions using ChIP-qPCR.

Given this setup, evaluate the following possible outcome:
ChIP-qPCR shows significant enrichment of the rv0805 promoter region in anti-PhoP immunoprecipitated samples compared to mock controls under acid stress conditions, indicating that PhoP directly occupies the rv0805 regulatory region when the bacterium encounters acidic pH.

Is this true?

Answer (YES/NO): YES